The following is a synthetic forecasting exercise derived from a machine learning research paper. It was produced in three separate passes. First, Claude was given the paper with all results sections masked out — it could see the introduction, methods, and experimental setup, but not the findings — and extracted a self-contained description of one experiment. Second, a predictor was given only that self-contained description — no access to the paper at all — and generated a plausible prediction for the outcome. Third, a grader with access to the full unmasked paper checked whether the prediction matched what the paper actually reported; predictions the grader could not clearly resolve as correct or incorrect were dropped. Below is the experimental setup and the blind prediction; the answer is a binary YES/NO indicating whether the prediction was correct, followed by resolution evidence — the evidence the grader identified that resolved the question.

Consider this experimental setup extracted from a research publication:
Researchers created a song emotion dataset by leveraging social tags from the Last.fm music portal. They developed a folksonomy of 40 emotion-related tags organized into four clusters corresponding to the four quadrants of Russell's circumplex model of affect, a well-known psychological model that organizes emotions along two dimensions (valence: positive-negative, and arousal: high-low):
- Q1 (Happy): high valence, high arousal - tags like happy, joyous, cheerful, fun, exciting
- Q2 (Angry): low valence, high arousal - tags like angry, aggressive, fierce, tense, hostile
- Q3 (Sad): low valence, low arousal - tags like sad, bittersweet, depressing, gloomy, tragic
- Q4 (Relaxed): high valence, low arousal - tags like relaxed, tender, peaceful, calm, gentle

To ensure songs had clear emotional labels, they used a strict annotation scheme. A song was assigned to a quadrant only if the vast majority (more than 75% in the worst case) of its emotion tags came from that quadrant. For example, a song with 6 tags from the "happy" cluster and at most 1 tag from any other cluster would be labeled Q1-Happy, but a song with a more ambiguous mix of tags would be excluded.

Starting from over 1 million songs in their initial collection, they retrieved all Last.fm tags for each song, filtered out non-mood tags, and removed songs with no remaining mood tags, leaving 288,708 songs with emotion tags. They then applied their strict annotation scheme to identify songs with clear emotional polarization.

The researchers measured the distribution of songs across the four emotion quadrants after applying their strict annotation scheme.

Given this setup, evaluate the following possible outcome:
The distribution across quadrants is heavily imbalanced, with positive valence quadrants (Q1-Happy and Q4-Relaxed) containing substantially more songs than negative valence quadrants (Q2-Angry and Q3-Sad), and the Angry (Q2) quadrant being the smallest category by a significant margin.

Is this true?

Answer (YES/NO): YES